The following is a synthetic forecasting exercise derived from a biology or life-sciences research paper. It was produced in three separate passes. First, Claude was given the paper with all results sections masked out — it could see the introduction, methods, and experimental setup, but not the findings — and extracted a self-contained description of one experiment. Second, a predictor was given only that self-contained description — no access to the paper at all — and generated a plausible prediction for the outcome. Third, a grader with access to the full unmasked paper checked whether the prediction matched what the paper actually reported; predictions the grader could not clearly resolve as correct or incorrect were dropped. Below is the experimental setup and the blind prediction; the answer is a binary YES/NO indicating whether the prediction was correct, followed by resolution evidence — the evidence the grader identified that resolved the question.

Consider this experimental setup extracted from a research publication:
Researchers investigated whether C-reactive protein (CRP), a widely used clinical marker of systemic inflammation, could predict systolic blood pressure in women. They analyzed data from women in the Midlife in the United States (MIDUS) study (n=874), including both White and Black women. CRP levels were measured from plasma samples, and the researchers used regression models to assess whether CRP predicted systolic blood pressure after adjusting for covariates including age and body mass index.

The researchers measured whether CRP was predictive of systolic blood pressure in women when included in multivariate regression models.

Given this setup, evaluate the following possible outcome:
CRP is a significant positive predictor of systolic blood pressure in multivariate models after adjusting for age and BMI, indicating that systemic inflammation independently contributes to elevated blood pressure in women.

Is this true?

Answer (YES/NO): NO